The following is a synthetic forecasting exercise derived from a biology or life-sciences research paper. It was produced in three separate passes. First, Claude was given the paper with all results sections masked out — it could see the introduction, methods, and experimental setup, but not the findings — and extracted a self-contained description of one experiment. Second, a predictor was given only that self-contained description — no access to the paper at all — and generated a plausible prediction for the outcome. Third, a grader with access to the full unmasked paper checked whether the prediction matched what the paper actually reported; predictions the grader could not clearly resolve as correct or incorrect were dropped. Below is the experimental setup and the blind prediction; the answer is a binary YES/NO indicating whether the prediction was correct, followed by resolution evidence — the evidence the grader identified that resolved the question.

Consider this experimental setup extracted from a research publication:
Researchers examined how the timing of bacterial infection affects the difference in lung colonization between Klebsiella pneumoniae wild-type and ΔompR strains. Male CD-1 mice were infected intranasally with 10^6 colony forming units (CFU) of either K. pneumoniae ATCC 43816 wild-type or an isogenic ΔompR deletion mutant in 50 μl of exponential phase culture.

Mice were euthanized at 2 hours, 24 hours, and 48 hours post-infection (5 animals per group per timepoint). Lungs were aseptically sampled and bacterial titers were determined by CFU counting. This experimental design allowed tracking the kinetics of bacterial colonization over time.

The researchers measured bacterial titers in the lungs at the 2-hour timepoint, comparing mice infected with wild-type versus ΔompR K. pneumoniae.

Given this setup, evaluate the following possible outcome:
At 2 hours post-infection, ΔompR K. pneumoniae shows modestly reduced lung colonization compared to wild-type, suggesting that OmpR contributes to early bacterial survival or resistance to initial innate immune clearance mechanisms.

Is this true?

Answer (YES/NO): NO